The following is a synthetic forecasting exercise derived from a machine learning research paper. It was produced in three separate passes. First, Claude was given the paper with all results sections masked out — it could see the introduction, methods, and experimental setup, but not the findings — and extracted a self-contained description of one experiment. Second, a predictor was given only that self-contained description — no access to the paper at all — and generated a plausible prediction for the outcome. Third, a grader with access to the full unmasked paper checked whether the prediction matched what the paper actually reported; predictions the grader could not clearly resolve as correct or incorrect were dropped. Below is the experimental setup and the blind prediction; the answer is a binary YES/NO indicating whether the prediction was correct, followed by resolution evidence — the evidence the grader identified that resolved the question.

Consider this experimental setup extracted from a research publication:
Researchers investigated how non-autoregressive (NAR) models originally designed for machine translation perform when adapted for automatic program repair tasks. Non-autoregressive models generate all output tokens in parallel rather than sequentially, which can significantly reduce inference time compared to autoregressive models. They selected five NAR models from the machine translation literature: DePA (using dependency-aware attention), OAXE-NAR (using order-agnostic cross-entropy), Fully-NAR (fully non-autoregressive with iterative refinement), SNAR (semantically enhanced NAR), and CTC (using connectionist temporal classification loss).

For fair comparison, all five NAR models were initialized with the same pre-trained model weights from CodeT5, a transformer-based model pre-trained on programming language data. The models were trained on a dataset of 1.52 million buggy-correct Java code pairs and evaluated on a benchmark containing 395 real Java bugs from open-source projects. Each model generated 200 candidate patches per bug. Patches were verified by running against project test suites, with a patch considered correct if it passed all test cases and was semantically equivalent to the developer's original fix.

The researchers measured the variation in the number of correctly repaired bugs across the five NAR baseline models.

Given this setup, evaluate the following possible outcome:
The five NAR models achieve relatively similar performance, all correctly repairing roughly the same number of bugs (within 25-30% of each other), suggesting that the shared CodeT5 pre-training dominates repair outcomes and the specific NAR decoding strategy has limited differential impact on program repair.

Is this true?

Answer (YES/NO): NO